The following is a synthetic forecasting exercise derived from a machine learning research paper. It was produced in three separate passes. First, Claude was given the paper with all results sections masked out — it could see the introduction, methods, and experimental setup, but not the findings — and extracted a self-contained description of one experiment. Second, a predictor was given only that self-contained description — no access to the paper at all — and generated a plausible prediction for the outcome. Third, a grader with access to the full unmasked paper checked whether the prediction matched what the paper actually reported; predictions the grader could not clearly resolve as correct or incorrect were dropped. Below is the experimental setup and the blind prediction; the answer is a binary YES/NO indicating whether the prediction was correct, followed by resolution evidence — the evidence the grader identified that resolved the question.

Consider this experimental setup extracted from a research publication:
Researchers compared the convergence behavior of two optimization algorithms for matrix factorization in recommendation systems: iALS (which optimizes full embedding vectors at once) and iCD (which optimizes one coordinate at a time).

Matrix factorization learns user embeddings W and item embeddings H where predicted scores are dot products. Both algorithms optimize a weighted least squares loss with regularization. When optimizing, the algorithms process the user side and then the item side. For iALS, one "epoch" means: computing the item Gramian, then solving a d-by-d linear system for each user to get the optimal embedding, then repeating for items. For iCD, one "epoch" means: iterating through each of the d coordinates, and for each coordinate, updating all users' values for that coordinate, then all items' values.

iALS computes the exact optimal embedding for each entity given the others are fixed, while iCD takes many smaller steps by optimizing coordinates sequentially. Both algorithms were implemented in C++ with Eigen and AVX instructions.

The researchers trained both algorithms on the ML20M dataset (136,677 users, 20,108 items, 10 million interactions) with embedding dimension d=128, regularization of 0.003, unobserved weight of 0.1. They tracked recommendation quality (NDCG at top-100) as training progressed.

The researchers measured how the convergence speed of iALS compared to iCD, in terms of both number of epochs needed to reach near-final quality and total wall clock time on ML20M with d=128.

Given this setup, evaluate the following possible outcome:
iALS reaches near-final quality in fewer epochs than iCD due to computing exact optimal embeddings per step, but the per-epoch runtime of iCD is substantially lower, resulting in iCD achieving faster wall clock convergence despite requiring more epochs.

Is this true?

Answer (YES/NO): NO